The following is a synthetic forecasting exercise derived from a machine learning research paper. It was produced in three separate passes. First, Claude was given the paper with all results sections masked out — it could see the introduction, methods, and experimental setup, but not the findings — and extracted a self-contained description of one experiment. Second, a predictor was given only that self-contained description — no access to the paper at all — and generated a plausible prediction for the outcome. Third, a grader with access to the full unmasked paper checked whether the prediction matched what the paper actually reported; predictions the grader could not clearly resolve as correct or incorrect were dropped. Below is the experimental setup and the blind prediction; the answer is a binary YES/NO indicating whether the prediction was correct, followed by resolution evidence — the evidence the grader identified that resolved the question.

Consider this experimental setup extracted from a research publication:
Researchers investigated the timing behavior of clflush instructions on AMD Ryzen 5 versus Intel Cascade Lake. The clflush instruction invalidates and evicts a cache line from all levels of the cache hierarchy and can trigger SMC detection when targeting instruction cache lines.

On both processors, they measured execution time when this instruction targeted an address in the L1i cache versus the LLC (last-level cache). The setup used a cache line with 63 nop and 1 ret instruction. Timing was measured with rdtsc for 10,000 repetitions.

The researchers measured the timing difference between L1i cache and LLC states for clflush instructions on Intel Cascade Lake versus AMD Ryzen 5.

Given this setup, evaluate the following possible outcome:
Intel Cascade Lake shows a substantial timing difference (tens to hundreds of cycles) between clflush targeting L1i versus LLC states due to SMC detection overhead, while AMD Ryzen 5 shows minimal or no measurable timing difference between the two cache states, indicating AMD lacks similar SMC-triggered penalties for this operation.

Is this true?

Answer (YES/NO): NO